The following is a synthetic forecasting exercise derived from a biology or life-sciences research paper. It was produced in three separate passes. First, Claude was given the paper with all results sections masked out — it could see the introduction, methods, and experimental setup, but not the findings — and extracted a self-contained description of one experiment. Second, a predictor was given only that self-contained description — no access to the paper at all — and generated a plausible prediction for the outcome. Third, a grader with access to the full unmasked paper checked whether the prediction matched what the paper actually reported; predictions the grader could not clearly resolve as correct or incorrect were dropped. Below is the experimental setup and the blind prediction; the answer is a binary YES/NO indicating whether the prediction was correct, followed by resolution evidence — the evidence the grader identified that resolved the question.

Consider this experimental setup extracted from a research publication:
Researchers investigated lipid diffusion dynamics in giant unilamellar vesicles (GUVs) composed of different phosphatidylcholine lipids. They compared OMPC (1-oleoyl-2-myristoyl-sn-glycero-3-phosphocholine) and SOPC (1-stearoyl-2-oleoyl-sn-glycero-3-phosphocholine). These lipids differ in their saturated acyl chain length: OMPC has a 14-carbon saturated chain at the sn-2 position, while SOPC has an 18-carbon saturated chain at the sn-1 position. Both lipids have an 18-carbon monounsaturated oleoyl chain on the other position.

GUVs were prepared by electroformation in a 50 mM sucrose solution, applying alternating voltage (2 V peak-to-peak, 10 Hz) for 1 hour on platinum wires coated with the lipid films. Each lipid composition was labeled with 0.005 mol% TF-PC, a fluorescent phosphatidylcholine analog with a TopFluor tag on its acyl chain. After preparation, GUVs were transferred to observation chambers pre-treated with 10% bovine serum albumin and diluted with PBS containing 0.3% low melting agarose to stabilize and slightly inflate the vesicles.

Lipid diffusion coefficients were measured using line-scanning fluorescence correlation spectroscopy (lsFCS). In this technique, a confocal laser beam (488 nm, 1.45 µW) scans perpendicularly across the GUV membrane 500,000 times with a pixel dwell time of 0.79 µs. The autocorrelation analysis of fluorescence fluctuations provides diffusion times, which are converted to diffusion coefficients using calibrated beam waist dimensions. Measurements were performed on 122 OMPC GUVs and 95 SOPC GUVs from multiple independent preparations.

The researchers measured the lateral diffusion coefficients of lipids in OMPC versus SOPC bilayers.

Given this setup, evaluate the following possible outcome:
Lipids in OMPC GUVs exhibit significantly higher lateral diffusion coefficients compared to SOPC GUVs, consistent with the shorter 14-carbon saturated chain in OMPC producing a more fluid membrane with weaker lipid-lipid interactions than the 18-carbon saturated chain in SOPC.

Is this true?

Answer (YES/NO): NO